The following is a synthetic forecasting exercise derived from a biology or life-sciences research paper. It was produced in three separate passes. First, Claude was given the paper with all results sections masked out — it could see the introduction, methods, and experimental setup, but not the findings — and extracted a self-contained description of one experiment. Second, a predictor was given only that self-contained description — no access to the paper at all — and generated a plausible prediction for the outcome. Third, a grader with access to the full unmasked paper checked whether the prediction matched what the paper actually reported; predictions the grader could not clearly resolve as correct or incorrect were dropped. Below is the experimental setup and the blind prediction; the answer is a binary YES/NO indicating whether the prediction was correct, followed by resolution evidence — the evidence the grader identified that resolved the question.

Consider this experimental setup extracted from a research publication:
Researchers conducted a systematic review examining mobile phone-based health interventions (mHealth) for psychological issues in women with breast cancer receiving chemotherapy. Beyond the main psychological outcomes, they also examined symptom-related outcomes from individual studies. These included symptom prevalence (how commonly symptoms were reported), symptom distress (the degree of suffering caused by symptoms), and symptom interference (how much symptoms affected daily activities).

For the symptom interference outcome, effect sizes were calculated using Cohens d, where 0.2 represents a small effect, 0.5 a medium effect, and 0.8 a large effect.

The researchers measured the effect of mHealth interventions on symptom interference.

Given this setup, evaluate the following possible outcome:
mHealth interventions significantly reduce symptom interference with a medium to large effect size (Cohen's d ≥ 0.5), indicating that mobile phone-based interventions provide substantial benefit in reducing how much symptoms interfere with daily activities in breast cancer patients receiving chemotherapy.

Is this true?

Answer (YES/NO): YES